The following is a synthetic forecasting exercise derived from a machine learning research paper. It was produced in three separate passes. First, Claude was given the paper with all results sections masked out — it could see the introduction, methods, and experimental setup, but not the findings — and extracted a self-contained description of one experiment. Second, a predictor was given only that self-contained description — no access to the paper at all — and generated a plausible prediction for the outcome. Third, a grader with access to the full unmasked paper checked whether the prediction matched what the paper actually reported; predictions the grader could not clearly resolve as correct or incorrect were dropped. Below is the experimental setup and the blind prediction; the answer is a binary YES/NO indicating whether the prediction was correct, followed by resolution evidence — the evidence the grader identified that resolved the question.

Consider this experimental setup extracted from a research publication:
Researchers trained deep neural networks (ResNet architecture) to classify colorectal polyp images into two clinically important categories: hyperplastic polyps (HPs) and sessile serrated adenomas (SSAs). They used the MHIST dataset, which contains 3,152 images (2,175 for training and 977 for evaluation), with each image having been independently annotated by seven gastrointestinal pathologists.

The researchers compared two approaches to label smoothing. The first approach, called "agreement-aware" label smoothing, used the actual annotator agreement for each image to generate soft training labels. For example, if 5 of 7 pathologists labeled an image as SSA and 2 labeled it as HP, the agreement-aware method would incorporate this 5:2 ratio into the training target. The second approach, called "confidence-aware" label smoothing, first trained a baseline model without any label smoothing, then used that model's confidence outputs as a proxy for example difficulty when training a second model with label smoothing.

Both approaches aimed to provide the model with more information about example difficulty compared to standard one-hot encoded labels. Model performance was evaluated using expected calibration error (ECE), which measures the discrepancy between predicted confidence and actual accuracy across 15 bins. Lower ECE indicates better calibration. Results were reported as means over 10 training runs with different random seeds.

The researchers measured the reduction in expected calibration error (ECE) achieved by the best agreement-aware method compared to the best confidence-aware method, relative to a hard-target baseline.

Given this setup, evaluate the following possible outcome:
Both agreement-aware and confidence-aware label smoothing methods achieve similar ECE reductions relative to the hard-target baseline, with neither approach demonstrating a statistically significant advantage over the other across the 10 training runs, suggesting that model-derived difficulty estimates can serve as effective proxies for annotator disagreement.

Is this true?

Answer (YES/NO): NO